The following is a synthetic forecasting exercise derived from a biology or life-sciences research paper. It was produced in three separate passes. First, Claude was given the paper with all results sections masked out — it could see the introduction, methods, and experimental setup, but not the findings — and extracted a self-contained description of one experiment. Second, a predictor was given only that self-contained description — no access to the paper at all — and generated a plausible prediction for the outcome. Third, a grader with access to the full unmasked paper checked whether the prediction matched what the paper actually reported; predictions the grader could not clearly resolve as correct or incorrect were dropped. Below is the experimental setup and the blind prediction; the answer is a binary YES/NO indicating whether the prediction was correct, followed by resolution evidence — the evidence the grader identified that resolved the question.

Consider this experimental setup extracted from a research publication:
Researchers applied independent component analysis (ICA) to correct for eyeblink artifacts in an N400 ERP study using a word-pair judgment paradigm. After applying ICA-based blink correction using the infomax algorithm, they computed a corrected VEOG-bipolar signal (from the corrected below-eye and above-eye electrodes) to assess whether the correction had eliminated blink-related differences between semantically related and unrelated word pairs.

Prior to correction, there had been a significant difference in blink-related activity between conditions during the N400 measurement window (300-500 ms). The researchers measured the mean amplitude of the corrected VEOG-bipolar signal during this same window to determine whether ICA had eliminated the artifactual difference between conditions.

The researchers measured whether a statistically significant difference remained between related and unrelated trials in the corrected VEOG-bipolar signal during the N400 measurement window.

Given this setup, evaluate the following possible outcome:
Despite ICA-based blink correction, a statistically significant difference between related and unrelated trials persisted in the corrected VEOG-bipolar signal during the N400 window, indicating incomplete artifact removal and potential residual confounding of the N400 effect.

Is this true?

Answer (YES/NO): YES